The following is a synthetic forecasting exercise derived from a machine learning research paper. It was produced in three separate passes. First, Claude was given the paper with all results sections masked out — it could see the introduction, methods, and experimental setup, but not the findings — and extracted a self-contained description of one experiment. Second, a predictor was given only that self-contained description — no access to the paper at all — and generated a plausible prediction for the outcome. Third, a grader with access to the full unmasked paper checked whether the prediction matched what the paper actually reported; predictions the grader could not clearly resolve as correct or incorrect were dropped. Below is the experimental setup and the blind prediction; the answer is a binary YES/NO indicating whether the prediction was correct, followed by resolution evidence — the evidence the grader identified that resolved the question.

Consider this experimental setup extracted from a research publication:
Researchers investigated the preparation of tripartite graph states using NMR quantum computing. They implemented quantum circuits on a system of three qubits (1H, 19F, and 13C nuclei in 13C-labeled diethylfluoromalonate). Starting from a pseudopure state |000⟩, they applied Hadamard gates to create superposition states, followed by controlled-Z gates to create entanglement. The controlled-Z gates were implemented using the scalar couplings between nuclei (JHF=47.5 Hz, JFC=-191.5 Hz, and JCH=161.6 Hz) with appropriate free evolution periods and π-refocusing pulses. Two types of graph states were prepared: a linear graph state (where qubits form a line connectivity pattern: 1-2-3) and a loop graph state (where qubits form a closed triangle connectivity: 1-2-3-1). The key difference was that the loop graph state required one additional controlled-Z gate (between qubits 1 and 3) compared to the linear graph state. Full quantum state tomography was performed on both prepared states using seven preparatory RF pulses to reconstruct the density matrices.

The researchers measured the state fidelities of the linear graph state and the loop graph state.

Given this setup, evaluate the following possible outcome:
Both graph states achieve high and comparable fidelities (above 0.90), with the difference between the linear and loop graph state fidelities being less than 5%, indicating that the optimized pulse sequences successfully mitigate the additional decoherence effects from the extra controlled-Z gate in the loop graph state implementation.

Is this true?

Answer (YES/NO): YES